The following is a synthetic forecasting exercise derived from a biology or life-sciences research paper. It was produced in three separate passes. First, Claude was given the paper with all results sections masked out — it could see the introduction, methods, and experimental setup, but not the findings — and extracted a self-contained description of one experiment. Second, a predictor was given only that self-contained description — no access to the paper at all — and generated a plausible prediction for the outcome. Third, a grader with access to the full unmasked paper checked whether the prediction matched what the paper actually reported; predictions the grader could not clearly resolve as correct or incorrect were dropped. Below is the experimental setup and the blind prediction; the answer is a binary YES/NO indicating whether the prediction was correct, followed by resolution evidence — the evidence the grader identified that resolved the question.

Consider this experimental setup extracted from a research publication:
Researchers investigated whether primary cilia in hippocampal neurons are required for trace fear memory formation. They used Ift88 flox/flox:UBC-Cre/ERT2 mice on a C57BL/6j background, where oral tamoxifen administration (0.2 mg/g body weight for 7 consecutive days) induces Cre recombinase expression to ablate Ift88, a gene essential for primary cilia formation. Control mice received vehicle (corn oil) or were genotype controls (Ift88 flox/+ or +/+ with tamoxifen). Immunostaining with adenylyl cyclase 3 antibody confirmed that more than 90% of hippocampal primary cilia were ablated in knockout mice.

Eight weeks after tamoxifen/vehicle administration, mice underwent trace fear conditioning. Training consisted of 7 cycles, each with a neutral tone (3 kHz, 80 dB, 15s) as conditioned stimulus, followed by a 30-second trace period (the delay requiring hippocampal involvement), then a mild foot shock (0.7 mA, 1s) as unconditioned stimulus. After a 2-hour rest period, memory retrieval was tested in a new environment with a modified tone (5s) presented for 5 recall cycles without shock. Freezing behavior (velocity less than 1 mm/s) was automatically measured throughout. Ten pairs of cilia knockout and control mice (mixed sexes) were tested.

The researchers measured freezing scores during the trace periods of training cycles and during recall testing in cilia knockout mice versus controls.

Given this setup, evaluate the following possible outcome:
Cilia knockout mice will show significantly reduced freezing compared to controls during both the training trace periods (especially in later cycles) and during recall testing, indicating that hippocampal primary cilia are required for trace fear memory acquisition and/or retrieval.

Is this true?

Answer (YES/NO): YES